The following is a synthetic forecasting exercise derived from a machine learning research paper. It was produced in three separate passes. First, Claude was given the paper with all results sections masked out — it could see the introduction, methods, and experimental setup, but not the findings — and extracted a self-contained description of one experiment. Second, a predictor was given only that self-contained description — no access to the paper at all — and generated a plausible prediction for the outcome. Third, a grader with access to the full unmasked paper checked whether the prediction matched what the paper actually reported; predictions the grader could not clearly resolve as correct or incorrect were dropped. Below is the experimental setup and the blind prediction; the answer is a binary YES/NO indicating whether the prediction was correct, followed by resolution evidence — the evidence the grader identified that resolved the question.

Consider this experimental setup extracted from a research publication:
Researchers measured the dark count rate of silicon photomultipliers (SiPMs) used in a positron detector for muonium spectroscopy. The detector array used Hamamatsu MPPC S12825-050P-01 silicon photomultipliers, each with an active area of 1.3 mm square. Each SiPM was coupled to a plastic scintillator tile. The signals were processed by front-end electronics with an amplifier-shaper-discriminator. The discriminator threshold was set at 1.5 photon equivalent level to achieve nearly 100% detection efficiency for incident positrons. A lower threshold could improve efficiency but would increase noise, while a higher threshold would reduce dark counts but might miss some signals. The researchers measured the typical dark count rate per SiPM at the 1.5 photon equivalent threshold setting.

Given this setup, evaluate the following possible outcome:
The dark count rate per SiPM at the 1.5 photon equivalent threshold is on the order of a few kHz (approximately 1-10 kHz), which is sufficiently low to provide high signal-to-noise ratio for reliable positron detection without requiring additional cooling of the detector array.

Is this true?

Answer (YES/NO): NO